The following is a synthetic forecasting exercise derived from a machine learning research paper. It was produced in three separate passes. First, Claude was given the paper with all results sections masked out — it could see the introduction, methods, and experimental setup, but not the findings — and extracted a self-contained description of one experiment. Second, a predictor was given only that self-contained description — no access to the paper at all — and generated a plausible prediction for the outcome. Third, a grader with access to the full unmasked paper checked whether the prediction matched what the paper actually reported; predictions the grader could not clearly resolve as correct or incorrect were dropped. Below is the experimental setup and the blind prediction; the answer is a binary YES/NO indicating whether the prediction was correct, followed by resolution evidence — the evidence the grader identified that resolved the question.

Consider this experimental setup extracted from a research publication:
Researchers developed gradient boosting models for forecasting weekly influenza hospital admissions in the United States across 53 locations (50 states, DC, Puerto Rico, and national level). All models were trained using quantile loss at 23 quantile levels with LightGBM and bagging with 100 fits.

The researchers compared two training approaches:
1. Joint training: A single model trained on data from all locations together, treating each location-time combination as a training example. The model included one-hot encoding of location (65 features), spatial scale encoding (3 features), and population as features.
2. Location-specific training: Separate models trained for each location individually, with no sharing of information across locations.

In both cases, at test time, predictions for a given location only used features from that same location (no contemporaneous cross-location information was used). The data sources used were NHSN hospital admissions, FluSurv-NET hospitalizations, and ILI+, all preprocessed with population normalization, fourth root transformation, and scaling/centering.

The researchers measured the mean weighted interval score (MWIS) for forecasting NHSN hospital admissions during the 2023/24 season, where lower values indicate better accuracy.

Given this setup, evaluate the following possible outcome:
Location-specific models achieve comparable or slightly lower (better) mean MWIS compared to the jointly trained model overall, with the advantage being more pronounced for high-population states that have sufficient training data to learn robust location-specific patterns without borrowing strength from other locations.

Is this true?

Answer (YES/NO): NO